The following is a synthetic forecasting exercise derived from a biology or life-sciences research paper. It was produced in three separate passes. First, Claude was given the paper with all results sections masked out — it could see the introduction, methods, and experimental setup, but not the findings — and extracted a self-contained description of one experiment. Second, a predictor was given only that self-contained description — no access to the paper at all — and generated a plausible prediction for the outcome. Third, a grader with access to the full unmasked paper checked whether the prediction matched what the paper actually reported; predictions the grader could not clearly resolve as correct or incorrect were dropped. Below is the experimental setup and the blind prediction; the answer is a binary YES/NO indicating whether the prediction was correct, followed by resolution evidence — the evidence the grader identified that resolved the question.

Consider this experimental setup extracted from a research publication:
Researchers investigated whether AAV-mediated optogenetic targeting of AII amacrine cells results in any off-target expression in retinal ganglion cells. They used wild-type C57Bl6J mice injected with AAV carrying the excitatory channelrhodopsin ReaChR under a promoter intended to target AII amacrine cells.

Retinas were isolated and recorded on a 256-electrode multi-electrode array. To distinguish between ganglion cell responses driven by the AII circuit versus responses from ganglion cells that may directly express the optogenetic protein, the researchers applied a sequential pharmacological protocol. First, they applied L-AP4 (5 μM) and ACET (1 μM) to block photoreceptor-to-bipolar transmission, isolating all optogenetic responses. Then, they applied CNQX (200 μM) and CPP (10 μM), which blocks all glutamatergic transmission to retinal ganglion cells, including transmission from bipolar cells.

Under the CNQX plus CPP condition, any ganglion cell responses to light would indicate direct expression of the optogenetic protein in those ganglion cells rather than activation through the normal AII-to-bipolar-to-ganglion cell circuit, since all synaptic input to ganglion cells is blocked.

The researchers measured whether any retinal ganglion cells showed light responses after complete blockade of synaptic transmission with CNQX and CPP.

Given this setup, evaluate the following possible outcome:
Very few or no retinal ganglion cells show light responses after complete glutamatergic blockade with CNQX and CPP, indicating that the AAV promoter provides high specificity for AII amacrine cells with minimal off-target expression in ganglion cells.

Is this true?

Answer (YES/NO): NO